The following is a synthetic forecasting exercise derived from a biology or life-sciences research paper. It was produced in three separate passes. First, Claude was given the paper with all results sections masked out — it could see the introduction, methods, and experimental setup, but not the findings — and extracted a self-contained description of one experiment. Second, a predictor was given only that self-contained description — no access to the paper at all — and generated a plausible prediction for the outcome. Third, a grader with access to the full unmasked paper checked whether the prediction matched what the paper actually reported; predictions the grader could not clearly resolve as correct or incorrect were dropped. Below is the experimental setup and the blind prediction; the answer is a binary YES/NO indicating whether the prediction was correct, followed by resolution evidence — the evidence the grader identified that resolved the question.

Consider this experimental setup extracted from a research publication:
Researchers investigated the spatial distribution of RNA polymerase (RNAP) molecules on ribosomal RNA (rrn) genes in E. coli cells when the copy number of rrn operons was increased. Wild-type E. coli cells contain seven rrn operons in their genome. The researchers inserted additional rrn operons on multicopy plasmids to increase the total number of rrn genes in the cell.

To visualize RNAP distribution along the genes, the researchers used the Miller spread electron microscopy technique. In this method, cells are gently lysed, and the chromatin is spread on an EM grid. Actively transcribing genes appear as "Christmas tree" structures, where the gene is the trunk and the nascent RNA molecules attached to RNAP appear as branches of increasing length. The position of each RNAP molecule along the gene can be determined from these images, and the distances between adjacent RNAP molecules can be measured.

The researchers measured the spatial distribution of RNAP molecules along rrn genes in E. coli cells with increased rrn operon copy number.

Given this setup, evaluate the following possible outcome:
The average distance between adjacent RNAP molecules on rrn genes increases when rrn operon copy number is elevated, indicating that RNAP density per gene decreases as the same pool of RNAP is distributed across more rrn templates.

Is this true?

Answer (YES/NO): YES